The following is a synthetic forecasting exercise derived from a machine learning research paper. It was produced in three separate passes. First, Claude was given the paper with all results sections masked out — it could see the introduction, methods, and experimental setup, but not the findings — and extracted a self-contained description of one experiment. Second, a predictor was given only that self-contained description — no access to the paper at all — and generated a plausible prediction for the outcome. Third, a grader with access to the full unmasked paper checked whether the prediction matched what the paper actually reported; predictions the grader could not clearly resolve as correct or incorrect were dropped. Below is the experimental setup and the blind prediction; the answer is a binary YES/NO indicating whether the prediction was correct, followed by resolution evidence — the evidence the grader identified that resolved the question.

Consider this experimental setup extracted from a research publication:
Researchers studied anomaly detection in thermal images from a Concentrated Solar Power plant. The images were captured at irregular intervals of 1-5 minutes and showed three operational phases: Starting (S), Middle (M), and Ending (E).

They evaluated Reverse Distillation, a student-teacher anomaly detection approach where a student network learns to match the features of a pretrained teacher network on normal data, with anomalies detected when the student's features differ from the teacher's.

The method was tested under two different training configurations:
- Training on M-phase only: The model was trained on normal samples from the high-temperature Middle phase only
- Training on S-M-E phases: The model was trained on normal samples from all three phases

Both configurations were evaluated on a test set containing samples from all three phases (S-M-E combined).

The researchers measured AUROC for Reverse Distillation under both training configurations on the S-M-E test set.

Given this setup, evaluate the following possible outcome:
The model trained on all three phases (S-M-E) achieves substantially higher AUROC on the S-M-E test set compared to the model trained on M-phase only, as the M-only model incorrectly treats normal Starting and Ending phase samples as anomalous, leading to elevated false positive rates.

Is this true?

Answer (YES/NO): NO